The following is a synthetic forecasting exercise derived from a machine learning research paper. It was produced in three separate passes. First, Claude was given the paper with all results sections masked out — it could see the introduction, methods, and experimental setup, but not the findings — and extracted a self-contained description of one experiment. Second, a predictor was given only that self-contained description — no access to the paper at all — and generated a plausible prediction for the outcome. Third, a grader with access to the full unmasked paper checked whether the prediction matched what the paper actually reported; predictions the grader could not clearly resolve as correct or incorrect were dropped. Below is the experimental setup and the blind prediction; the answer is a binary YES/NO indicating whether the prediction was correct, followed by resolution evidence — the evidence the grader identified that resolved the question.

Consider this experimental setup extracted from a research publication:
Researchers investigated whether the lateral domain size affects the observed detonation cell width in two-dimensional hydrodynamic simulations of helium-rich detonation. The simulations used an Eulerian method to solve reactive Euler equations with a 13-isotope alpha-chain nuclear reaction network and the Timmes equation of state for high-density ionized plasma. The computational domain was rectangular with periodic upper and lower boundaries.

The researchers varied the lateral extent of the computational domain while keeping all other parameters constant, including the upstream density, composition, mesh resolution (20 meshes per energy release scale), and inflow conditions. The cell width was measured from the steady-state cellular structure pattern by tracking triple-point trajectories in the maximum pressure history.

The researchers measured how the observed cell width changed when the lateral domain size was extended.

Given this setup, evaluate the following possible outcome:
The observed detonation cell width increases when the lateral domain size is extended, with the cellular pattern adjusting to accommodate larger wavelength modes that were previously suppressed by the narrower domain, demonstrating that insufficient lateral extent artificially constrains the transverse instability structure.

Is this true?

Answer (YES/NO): NO